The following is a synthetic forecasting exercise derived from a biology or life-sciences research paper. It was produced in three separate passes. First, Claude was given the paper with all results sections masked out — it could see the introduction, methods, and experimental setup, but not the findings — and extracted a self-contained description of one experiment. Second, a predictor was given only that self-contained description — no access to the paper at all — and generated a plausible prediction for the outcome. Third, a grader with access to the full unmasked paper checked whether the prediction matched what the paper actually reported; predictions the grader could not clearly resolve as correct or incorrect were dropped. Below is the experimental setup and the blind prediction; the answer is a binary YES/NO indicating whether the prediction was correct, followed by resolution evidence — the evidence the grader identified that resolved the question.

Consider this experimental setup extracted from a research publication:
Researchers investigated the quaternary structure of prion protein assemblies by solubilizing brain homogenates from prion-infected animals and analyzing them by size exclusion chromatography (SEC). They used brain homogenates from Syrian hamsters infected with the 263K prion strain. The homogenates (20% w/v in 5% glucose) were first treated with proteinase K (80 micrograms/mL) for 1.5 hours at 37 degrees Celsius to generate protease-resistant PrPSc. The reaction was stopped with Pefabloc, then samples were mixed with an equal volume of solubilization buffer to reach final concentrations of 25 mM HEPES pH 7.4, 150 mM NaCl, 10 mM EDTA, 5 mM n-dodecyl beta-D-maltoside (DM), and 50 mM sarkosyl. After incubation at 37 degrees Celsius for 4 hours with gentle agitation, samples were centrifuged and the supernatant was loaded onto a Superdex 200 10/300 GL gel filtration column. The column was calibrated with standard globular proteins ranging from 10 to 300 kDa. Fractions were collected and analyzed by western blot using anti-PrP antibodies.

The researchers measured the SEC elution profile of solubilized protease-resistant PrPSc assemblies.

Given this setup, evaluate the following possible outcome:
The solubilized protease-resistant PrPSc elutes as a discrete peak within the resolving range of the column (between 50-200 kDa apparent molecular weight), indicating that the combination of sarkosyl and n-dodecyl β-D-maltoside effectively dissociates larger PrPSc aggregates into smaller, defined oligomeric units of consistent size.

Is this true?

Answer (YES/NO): NO